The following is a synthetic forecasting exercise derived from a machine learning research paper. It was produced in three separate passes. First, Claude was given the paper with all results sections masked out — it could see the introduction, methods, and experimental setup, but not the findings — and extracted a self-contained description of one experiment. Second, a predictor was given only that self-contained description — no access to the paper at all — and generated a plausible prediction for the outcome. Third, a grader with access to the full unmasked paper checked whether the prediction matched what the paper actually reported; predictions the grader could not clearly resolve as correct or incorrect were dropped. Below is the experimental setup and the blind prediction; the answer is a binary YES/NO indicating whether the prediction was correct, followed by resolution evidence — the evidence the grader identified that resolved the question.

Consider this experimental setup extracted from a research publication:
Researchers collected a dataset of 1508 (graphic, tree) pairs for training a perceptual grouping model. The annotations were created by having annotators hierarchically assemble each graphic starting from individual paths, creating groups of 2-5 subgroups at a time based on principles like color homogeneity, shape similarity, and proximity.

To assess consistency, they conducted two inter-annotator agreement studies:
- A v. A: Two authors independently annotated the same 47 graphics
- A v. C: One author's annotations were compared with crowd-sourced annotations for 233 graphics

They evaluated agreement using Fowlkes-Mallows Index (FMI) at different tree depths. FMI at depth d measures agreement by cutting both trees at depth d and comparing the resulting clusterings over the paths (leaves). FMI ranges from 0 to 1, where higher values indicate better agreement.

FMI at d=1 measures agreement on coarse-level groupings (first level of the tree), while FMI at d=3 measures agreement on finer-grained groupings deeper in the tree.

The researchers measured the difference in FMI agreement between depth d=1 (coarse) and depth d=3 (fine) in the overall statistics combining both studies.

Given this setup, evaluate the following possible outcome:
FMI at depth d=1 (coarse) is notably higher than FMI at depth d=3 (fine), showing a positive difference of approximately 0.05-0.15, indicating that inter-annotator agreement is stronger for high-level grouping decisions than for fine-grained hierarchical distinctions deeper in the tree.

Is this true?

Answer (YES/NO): NO